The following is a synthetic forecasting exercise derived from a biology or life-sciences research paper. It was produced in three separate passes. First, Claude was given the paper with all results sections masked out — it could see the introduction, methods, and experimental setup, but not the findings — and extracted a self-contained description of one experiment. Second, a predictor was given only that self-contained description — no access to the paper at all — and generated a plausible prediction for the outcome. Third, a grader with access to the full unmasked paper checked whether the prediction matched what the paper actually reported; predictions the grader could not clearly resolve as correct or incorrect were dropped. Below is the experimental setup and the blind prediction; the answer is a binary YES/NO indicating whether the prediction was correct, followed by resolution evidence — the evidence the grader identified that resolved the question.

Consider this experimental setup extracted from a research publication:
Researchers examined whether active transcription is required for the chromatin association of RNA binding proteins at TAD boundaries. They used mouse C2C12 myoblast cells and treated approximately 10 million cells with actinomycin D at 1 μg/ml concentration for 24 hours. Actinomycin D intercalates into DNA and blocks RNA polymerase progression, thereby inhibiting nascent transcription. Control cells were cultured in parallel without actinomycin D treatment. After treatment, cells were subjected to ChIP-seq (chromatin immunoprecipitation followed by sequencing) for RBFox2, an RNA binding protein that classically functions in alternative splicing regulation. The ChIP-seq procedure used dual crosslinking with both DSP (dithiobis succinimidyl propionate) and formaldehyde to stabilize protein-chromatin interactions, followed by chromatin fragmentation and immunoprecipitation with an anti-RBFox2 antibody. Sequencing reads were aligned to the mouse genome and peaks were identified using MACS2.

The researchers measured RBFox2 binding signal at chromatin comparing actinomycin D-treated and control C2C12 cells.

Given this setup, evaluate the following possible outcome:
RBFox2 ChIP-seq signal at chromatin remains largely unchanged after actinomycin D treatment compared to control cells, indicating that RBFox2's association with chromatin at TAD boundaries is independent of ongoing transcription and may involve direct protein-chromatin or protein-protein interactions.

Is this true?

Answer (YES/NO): NO